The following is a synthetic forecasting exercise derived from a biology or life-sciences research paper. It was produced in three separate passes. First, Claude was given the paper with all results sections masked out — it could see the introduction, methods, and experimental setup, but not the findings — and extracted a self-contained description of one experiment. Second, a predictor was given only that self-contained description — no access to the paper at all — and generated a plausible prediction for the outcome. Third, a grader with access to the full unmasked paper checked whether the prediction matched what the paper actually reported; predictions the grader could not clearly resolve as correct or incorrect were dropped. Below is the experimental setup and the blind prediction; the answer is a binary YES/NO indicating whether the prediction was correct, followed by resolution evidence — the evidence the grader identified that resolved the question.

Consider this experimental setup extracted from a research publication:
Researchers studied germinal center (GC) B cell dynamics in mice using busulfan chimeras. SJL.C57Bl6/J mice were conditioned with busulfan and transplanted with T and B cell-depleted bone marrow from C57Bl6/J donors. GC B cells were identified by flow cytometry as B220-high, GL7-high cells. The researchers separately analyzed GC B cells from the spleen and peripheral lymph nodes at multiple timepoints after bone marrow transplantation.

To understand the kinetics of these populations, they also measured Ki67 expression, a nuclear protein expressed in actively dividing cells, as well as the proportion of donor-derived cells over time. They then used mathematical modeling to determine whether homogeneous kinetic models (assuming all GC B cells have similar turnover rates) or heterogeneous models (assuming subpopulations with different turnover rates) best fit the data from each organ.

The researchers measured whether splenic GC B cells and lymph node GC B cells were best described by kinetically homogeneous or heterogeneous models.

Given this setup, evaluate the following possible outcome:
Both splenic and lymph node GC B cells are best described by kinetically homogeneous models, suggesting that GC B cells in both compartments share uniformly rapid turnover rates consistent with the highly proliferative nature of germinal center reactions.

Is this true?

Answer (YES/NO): NO